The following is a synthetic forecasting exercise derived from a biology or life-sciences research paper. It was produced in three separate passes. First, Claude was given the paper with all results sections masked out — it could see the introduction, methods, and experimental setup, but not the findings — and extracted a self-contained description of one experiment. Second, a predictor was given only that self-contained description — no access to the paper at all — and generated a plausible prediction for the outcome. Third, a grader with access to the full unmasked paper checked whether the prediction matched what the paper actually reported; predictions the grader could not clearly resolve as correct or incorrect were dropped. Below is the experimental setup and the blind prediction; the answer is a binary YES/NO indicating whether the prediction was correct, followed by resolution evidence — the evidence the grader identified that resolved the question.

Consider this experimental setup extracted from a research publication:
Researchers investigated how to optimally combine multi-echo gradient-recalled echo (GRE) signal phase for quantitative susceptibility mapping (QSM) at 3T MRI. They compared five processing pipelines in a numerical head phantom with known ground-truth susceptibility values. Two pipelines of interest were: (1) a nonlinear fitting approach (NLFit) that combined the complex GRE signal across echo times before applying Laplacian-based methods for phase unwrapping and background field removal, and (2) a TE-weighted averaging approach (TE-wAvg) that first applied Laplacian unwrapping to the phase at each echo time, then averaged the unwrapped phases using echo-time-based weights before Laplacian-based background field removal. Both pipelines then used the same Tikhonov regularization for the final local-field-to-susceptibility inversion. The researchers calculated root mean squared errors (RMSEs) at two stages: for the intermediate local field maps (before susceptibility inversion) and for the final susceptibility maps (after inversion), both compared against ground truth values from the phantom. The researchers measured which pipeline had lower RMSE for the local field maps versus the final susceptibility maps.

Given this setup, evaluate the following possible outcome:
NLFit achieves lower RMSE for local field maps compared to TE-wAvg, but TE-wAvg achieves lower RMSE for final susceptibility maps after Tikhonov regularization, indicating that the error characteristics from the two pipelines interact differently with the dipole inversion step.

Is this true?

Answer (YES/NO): NO